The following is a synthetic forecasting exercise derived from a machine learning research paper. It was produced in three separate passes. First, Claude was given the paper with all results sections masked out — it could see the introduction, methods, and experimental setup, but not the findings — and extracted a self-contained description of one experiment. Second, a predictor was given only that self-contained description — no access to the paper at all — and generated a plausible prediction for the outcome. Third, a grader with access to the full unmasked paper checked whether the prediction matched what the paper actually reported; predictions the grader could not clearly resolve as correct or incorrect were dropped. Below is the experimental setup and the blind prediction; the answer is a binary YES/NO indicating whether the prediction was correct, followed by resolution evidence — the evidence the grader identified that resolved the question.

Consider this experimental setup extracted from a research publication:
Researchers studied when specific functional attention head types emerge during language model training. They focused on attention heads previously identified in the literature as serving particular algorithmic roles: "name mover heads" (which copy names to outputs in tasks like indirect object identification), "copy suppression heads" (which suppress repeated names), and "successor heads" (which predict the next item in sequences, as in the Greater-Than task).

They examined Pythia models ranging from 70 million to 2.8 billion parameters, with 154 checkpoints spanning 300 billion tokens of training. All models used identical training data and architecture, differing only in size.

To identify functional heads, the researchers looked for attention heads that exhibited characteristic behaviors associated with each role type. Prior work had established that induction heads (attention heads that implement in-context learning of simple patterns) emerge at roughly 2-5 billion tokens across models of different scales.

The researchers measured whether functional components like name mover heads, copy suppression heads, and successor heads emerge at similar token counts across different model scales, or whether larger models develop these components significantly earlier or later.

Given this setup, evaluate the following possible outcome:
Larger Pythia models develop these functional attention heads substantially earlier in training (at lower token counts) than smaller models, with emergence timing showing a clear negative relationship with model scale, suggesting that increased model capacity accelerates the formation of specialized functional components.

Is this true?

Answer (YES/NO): NO